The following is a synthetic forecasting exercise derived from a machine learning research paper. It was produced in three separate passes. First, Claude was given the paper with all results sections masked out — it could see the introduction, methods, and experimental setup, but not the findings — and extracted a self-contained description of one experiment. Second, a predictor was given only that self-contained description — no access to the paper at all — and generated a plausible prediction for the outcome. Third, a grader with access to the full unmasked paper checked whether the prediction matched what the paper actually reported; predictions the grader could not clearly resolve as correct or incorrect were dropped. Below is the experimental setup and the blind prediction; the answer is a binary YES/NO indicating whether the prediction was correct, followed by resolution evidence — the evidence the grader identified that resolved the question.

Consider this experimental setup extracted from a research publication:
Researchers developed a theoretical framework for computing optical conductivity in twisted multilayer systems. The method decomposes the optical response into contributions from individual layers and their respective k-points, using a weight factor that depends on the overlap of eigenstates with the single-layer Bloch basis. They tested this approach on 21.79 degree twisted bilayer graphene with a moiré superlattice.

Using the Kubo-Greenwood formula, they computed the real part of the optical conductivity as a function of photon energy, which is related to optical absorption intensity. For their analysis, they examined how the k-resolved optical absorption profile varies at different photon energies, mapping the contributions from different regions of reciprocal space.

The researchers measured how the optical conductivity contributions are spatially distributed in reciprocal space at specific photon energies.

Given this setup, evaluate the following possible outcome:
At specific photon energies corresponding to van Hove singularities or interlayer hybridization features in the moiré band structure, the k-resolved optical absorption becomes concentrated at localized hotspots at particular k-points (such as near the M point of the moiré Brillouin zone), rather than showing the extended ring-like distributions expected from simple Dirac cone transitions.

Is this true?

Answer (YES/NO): YES